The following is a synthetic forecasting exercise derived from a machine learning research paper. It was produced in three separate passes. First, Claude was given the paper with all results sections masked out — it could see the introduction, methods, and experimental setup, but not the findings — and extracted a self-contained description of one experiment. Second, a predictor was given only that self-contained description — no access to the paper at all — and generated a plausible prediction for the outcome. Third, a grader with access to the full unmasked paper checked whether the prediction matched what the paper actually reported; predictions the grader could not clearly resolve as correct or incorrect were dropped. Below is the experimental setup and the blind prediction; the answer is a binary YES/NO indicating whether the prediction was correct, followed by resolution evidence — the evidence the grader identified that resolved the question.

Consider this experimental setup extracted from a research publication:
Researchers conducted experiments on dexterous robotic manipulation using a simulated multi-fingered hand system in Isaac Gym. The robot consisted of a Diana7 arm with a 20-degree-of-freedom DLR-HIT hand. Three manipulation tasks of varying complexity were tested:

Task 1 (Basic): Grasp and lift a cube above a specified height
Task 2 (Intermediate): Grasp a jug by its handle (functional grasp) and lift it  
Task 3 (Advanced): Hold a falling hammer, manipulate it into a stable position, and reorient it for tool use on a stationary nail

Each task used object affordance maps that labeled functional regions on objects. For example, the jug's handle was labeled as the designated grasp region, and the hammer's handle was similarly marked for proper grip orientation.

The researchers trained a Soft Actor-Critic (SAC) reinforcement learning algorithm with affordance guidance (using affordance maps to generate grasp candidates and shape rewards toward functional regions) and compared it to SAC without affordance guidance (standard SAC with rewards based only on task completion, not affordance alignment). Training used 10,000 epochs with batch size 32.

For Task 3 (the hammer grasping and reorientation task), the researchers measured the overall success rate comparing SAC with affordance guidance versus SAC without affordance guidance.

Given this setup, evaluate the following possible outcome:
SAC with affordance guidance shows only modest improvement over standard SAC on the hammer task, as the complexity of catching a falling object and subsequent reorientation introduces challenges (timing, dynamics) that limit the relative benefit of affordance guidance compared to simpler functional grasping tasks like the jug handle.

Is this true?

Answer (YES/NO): NO